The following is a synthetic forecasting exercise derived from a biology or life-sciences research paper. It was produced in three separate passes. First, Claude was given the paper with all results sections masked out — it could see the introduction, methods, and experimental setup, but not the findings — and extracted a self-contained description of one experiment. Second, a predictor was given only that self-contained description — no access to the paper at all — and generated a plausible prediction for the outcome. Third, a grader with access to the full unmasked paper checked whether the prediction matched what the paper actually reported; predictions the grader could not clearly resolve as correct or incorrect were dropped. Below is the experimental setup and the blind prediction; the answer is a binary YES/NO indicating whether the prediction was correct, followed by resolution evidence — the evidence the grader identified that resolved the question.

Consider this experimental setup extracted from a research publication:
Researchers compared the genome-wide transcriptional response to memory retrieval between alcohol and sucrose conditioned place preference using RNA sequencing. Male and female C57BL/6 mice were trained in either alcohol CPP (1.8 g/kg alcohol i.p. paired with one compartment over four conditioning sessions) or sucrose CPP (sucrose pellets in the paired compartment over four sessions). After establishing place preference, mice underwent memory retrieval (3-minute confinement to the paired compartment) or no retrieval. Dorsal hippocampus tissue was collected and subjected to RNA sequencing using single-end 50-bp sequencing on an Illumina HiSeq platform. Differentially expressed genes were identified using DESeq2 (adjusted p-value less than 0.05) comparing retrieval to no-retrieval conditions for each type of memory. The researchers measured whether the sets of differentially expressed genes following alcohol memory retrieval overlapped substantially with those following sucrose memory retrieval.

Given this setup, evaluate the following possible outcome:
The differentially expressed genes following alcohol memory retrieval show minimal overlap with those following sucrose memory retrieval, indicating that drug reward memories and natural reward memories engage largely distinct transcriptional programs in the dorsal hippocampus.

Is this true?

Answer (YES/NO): YES